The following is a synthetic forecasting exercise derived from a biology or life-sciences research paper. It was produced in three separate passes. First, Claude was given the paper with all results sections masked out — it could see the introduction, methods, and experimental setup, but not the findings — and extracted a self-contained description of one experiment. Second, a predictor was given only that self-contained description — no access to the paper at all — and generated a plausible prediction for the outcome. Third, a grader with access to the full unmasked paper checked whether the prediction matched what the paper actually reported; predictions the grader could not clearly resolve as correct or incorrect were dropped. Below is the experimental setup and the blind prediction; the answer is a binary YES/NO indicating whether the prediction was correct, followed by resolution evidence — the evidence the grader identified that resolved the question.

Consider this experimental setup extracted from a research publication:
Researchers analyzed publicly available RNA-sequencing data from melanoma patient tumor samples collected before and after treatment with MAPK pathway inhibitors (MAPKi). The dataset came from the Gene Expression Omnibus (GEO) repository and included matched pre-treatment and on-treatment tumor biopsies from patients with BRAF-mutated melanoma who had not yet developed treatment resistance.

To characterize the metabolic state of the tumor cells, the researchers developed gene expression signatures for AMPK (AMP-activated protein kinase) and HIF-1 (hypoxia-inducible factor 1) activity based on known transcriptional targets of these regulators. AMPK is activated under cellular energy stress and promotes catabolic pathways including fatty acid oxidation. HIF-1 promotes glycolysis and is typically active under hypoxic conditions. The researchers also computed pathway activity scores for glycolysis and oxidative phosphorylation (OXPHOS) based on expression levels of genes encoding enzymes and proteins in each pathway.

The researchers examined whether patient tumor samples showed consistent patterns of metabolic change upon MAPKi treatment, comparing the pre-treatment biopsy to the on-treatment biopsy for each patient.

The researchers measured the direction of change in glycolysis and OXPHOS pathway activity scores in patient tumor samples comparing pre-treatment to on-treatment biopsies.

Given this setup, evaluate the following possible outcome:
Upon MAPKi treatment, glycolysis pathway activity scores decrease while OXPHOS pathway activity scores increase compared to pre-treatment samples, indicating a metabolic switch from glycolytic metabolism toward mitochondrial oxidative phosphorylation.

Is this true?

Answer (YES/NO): NO